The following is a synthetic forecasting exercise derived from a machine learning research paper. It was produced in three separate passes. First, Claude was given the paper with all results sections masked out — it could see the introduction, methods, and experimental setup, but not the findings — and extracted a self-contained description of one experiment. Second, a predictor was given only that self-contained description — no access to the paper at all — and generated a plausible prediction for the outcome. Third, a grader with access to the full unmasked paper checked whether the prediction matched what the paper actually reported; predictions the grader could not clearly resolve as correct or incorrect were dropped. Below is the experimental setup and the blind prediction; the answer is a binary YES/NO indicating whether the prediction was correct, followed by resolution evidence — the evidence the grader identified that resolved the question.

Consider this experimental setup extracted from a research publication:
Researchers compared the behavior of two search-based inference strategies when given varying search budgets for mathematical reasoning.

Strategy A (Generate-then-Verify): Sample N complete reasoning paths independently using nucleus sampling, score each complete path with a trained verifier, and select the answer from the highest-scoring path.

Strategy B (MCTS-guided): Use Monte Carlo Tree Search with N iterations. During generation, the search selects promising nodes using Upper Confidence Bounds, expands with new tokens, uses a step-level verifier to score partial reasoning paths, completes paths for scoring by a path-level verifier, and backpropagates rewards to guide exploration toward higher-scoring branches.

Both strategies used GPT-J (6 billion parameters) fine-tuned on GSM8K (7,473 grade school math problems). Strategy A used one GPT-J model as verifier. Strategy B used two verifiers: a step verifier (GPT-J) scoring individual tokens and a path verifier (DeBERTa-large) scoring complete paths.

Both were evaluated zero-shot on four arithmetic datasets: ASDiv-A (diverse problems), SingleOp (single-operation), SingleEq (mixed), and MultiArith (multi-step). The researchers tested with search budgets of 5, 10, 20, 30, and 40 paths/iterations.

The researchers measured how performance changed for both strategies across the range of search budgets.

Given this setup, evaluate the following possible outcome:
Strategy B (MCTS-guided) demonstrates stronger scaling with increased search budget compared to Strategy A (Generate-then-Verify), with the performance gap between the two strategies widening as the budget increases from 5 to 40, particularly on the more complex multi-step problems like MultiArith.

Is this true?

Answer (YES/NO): NO